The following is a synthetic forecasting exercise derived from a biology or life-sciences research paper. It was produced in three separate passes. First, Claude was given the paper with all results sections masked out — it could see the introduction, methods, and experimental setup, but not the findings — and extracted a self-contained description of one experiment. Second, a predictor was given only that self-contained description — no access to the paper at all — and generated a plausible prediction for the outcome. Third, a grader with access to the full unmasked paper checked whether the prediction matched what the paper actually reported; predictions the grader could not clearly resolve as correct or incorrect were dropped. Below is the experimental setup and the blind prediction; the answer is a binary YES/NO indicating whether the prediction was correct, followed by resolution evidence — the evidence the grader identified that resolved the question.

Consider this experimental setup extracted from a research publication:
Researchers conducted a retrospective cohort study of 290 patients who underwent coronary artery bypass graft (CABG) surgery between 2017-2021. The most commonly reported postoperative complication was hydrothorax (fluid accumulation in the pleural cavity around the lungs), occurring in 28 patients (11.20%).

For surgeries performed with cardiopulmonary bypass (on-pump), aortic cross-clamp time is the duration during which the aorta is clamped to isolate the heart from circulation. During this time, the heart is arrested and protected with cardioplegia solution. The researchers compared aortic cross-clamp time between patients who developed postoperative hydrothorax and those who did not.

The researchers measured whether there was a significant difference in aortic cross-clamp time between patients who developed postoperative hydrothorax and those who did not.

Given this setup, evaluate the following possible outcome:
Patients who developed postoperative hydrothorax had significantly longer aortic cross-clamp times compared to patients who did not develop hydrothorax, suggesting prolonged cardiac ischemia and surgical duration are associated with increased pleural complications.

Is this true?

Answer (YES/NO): YES